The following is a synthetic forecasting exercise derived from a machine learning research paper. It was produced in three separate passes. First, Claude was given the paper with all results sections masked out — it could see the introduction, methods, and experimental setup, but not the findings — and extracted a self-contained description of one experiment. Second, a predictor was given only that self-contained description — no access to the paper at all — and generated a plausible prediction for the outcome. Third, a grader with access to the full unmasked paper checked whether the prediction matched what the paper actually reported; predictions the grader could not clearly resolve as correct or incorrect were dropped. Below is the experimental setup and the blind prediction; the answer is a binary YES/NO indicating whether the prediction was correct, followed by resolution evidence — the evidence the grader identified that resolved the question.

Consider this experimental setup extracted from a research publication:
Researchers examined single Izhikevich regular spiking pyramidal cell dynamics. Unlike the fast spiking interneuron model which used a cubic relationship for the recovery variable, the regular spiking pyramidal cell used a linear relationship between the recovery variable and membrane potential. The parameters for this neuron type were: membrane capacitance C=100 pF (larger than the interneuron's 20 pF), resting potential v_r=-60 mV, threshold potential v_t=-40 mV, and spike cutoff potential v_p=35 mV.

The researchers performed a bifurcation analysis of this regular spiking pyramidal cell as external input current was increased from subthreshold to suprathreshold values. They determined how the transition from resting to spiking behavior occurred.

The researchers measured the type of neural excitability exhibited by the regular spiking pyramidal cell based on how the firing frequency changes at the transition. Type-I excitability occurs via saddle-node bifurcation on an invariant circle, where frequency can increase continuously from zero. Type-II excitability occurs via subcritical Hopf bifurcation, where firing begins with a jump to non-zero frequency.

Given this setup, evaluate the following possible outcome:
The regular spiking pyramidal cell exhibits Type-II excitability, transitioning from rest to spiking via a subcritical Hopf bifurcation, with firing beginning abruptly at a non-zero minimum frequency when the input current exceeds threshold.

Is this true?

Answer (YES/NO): NO